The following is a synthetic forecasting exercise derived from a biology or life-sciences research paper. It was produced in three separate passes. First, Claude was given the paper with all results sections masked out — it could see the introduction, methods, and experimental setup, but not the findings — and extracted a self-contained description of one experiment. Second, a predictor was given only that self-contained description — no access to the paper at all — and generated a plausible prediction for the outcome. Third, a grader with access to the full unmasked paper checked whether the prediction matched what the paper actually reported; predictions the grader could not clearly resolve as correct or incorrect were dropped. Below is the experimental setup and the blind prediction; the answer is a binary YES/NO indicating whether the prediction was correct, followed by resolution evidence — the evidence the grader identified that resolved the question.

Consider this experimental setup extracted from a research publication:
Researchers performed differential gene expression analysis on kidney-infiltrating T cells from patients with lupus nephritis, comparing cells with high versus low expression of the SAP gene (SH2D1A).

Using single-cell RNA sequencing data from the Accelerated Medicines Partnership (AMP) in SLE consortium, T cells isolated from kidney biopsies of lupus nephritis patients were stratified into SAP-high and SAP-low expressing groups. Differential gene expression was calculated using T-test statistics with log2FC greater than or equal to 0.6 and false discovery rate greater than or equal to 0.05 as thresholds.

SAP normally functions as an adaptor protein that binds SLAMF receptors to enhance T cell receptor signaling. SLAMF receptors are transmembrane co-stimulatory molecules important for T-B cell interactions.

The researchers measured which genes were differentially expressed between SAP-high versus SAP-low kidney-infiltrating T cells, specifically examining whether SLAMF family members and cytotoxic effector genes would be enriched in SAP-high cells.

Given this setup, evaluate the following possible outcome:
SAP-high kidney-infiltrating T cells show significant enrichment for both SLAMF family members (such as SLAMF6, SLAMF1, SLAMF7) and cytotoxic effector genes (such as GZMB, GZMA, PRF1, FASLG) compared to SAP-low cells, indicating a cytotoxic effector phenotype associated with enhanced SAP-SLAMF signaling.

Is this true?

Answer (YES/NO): NO